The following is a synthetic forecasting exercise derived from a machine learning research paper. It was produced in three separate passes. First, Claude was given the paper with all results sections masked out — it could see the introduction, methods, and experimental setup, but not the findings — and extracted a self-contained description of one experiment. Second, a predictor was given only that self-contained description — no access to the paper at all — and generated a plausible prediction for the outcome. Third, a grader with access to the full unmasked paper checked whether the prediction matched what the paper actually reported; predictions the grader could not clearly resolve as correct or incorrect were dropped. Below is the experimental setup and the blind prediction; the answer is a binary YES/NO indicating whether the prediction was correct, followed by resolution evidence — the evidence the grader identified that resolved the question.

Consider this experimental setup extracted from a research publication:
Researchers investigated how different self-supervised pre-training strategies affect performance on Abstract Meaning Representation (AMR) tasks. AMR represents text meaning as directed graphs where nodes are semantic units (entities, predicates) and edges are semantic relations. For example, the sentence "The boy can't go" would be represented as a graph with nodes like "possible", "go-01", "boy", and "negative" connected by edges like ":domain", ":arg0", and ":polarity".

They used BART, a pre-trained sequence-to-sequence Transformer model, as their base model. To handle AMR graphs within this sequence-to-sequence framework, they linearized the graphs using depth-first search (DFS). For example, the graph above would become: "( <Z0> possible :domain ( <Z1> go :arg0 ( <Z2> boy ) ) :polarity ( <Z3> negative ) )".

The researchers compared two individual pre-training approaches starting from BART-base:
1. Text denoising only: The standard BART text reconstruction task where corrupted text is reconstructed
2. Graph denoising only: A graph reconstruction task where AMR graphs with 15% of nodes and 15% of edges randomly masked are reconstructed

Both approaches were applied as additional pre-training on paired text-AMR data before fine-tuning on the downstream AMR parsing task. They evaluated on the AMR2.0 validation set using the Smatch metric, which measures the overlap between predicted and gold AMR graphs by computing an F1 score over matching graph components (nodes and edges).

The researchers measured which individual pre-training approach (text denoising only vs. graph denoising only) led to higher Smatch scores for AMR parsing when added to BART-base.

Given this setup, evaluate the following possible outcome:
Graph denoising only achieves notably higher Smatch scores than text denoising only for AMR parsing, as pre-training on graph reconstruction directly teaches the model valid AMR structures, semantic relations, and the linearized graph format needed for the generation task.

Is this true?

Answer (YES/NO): NO